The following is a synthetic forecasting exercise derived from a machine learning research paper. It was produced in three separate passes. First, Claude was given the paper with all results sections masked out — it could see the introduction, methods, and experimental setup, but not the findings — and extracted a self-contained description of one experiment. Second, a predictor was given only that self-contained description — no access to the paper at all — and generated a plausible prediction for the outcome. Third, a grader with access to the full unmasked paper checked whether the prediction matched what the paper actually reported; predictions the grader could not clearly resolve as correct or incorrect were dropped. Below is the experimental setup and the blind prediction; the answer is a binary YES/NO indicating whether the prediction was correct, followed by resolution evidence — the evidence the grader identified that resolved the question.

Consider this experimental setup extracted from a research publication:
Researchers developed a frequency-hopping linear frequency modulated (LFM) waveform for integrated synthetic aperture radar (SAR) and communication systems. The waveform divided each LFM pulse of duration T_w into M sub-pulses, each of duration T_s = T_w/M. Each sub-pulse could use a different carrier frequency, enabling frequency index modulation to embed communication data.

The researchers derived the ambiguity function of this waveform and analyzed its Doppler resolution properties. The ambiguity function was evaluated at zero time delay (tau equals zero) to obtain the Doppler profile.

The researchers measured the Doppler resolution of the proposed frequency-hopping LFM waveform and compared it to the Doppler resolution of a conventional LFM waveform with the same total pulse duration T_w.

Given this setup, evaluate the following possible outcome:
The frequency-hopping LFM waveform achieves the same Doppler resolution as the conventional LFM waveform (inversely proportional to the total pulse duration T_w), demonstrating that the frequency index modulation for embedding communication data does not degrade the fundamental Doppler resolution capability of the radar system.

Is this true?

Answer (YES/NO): YES